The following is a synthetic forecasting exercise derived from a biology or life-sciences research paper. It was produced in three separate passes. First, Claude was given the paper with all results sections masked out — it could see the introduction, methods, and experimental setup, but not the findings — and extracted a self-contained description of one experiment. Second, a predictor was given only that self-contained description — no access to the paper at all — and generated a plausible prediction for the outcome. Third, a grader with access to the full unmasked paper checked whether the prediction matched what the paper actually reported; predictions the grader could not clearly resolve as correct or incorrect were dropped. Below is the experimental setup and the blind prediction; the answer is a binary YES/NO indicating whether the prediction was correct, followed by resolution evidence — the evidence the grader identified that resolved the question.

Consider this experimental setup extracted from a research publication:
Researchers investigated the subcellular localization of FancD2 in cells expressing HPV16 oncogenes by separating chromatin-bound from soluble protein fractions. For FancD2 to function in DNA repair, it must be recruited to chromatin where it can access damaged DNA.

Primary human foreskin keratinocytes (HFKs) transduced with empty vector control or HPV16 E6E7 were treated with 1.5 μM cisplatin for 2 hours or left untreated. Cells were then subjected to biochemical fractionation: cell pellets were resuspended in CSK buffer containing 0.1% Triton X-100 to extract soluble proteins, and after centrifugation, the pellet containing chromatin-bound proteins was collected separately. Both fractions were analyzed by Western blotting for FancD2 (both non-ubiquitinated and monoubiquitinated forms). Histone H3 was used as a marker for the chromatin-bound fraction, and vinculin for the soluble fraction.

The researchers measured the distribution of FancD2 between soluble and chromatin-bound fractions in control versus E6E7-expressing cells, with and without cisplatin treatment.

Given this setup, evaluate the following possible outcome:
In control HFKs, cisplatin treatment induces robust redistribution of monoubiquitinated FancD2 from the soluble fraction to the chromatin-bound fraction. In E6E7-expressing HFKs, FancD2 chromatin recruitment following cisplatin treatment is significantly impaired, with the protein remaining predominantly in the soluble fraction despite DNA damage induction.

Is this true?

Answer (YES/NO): NO